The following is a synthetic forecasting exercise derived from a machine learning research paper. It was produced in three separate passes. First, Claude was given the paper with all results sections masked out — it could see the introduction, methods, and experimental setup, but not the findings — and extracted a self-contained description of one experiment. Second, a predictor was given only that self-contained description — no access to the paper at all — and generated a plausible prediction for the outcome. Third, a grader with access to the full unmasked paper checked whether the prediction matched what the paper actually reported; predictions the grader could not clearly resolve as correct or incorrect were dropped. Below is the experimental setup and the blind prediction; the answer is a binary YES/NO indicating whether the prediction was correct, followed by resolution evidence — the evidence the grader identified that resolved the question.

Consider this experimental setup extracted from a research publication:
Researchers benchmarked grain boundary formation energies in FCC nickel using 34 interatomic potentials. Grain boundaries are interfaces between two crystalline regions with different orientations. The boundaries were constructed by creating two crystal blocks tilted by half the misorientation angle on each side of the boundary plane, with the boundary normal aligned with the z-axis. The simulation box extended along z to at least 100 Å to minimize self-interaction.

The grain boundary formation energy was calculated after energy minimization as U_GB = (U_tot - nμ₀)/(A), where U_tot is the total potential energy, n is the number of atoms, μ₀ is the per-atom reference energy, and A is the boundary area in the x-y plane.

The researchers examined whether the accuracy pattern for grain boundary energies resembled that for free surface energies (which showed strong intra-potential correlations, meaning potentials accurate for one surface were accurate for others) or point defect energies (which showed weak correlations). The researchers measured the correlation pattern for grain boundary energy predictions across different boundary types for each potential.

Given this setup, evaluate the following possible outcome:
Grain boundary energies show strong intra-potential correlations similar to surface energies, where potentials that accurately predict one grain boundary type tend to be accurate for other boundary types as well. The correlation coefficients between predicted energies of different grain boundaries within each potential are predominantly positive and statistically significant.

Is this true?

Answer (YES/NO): NO